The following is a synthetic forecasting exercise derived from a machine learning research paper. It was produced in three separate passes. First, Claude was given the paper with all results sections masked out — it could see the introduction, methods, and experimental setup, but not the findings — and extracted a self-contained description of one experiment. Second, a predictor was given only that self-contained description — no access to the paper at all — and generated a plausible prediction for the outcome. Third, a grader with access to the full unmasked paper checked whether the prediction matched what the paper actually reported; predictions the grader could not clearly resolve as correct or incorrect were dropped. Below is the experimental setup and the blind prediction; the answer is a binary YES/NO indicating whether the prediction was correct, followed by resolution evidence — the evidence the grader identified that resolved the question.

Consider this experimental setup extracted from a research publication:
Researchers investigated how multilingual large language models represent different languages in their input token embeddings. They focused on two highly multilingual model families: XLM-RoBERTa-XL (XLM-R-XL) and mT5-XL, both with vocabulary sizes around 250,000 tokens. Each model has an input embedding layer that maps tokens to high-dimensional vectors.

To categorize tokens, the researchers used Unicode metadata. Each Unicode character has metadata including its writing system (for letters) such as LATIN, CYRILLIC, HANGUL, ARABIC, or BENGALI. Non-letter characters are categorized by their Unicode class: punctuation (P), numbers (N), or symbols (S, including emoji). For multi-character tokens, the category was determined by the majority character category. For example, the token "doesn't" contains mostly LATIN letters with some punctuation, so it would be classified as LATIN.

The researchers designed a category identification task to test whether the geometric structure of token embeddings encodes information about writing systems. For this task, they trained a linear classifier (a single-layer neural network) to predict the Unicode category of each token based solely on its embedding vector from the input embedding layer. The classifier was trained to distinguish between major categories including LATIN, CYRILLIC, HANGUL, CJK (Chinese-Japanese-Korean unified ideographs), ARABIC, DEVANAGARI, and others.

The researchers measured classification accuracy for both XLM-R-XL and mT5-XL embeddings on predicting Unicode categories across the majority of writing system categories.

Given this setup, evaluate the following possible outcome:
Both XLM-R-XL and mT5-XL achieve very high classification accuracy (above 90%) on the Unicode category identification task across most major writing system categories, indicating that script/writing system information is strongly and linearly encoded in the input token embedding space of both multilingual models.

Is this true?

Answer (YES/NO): YES